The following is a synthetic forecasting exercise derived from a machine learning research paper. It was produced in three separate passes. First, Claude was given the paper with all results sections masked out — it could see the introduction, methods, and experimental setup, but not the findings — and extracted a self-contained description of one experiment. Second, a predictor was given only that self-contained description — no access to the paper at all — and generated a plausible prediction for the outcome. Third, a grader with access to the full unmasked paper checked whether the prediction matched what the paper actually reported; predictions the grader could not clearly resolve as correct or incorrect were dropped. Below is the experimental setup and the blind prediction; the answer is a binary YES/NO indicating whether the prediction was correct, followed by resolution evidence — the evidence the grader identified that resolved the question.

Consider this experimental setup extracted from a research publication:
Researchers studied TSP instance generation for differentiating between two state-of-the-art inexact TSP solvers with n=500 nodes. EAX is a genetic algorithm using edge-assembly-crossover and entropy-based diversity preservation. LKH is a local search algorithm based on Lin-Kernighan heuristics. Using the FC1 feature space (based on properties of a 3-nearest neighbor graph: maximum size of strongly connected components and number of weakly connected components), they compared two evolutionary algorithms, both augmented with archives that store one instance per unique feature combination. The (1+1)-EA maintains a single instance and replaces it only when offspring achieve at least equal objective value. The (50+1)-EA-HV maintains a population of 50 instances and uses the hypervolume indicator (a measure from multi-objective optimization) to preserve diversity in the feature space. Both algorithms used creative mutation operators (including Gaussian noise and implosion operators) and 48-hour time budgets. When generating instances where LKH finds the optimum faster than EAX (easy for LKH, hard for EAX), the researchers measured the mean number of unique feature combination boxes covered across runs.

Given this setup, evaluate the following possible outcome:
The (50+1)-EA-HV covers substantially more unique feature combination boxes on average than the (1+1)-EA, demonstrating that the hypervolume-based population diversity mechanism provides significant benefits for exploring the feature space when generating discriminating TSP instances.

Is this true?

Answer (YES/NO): NO